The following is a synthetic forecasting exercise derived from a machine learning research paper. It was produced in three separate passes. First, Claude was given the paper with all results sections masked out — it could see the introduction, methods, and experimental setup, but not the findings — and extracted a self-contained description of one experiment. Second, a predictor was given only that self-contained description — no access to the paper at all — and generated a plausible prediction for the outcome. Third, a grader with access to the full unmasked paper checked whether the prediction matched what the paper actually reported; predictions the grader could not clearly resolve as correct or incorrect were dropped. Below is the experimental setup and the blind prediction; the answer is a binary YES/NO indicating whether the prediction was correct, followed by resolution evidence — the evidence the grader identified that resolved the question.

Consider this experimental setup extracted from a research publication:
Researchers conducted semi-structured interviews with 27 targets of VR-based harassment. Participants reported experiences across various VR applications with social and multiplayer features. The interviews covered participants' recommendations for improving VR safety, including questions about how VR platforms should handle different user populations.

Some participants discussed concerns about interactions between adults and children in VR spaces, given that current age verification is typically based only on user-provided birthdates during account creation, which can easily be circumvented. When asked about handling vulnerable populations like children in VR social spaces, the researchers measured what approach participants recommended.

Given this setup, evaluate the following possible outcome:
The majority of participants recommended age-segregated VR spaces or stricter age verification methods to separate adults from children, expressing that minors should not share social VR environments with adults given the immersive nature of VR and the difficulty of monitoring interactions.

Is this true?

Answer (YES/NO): NO